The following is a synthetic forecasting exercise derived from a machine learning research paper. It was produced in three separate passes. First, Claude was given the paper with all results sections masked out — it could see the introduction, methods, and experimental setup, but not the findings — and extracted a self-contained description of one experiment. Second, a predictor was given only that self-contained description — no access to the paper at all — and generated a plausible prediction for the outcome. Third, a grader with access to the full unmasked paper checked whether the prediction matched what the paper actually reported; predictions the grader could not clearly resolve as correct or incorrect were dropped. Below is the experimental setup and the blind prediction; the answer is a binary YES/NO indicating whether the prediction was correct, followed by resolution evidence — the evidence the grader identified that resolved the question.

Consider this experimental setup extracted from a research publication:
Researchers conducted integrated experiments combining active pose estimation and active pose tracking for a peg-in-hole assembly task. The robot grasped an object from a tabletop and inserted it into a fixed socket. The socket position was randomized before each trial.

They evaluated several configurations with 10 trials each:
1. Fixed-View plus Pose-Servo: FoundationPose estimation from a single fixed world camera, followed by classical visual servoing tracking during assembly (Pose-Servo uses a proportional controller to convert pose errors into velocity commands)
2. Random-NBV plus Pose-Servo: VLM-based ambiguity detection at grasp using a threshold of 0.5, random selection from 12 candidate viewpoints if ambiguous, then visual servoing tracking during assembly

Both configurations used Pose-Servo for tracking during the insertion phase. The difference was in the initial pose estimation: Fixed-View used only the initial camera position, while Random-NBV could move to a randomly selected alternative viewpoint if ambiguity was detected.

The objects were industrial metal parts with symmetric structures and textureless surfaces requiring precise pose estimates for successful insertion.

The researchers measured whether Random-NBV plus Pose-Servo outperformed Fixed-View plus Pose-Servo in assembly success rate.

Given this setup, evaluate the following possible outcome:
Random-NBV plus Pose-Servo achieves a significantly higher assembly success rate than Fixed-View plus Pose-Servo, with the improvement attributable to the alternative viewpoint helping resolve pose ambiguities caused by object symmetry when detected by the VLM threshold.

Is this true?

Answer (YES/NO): YES